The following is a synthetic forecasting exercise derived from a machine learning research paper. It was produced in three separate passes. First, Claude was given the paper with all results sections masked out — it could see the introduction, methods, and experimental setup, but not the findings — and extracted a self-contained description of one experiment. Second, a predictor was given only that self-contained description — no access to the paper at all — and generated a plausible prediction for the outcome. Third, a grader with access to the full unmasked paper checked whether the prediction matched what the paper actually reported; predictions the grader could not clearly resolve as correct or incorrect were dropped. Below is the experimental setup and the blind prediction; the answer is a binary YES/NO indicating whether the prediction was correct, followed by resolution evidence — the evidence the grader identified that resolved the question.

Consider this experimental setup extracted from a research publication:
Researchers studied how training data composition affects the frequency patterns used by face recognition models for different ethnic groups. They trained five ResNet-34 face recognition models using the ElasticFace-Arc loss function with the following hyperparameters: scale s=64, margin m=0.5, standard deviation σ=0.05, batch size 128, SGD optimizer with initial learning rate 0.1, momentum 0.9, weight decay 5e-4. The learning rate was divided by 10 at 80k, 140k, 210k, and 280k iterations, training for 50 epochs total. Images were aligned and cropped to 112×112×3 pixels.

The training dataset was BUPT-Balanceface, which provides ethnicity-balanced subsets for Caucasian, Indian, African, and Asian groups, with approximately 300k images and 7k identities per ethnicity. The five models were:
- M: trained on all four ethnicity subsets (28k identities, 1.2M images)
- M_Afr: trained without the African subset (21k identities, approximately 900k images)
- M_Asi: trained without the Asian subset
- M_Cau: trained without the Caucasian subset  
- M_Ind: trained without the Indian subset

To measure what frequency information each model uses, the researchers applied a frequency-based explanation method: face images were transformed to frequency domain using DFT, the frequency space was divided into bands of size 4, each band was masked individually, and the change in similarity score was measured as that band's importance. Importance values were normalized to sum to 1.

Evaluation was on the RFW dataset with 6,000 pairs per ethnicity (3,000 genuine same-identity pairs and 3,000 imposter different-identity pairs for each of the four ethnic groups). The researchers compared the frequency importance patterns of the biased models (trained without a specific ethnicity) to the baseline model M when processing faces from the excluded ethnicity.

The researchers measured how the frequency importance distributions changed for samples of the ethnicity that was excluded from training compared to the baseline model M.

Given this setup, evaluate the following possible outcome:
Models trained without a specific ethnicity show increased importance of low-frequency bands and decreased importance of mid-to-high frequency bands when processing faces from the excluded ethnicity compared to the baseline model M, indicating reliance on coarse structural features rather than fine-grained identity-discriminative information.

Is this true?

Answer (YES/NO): NO